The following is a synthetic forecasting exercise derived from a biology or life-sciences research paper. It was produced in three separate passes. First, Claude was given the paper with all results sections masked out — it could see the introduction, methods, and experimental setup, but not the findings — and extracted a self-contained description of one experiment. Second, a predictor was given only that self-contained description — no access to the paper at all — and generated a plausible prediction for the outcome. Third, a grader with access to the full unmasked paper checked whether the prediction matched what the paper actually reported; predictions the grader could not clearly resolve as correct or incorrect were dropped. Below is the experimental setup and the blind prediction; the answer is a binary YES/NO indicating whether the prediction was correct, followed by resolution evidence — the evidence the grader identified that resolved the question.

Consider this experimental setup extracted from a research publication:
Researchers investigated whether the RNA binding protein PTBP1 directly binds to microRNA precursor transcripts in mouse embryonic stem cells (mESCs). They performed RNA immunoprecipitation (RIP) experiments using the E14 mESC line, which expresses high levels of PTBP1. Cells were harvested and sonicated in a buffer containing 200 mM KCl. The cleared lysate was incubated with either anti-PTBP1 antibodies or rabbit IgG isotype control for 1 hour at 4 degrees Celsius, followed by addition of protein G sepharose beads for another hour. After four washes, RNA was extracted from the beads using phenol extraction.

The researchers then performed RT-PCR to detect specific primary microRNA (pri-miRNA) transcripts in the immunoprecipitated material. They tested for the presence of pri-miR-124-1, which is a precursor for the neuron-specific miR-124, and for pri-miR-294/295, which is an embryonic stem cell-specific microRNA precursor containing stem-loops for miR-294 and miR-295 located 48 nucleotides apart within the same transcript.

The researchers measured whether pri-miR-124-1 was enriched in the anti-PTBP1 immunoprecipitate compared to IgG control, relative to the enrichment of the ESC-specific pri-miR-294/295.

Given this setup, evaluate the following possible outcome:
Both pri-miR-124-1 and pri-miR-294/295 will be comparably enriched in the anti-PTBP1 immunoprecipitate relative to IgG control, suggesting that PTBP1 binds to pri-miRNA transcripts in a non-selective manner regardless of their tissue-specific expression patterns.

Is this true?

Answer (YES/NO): NO